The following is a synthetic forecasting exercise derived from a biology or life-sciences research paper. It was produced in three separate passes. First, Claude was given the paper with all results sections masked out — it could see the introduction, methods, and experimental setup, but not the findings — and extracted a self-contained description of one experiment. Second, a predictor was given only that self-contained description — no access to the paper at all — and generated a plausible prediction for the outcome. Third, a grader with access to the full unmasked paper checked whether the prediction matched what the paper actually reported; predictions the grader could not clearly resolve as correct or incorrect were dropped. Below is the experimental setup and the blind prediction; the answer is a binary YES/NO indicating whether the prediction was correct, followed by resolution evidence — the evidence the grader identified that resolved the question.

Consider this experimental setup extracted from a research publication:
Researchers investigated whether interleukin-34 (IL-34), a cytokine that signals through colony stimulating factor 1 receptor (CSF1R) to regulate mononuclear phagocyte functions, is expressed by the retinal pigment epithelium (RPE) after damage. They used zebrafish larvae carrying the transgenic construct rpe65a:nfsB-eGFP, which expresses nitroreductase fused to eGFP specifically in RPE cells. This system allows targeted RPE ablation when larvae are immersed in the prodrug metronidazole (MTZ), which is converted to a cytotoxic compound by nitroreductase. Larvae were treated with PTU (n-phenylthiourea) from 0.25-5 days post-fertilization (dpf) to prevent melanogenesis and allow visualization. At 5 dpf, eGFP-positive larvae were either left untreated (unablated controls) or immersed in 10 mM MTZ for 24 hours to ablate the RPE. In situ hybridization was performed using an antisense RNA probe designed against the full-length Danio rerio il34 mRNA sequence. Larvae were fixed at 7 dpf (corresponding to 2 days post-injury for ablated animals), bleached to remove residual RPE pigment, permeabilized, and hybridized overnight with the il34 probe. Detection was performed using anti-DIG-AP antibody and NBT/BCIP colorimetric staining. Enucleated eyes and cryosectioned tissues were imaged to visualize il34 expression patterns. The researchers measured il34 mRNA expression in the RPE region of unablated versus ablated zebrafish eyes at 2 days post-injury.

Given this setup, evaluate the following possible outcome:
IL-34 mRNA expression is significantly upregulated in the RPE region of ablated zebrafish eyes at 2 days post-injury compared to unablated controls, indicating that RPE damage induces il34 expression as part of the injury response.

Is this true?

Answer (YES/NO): YES